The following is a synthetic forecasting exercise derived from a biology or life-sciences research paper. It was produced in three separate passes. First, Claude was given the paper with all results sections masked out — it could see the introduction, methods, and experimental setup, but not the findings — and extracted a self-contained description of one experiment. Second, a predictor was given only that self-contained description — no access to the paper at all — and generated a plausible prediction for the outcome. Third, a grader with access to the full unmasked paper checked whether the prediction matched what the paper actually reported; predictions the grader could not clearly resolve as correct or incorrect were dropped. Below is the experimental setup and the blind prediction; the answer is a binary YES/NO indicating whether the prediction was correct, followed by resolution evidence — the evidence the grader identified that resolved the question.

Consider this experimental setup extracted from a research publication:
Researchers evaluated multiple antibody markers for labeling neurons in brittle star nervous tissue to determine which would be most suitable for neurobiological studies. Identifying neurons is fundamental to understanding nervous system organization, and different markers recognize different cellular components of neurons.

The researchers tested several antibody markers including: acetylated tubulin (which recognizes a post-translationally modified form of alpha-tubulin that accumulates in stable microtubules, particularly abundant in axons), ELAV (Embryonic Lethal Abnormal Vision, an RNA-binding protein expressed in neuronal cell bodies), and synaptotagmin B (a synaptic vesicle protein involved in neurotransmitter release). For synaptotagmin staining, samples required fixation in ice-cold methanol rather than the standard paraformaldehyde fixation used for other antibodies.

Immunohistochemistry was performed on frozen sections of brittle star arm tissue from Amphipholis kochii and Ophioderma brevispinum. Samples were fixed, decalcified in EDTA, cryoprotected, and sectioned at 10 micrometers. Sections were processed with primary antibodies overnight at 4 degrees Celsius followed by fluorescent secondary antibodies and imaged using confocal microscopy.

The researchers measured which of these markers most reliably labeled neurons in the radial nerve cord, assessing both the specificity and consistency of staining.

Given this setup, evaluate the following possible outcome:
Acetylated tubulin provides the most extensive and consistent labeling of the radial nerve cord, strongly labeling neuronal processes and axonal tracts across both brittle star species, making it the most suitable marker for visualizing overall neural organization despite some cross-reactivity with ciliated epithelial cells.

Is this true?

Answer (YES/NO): NO